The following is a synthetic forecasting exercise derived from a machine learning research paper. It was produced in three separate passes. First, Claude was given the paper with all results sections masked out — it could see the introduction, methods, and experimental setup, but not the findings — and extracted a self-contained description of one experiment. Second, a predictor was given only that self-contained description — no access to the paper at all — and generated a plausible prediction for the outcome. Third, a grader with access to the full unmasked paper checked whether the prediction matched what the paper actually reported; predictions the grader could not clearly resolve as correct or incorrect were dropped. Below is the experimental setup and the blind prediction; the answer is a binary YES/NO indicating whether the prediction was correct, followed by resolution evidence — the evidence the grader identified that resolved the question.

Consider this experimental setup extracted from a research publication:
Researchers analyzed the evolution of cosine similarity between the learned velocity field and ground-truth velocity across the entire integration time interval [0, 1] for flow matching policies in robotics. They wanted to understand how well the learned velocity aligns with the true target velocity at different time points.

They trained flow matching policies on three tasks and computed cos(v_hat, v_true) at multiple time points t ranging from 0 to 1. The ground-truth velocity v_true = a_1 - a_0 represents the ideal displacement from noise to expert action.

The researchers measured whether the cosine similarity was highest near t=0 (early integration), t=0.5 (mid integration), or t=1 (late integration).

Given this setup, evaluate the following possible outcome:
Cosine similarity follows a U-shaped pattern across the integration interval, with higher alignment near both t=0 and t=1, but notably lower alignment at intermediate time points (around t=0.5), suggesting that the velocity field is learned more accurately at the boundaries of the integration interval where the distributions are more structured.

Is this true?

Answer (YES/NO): NO